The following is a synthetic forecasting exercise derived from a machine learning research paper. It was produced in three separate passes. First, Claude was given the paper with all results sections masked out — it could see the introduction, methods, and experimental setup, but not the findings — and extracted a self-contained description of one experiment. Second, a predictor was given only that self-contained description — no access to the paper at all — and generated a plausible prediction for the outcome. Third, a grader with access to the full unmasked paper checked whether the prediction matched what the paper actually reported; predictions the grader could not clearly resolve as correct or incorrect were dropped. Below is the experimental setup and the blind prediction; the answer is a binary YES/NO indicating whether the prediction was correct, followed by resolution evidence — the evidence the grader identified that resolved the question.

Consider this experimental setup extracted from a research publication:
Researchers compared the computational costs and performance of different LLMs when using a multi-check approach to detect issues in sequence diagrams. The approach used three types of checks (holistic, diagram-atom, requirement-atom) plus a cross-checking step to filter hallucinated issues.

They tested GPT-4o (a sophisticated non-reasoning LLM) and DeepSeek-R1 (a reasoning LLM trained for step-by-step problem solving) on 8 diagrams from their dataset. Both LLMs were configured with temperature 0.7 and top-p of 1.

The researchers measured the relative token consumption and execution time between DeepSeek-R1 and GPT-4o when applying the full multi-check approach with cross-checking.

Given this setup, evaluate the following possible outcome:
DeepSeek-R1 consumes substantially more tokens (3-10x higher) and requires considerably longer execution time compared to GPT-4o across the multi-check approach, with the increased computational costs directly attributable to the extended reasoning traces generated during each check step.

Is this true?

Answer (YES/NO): NO